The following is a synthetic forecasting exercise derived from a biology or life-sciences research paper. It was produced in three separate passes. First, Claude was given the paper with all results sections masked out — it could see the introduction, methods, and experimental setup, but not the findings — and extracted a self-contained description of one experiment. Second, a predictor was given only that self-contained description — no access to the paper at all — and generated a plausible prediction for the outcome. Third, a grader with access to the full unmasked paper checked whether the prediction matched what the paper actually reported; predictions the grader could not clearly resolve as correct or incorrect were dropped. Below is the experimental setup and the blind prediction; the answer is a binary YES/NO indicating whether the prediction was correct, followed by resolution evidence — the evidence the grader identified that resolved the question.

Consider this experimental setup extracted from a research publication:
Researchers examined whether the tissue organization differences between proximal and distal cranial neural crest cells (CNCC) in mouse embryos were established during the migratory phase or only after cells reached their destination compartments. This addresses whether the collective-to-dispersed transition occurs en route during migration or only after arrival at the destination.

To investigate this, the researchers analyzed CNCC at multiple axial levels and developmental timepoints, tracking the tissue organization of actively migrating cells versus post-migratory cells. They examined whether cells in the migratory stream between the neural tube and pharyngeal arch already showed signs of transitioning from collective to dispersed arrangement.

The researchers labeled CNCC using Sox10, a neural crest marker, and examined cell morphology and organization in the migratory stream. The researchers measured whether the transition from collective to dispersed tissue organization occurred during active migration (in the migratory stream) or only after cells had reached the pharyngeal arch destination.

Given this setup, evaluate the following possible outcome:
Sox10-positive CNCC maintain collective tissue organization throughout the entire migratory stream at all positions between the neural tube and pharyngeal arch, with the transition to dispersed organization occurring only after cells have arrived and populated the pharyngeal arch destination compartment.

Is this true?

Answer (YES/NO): NO